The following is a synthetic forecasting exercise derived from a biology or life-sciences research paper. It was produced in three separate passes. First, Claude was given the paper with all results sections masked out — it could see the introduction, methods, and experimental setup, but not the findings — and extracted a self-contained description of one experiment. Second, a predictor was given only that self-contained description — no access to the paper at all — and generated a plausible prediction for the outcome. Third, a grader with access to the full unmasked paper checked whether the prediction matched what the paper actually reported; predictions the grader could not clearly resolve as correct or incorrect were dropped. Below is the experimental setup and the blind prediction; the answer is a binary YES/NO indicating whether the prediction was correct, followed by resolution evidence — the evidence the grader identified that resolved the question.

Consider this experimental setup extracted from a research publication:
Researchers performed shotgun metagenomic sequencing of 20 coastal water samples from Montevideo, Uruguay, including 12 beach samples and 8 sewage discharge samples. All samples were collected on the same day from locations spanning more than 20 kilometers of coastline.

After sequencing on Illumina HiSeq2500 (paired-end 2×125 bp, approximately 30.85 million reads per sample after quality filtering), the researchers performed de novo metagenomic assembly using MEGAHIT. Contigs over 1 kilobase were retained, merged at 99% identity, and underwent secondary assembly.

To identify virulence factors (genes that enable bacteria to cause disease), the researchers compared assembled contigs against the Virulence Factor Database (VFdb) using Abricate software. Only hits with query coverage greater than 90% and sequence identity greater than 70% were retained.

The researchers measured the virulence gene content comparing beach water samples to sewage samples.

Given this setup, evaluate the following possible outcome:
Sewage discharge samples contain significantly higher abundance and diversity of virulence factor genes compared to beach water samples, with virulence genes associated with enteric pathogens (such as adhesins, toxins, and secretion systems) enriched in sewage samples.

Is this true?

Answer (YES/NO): YES